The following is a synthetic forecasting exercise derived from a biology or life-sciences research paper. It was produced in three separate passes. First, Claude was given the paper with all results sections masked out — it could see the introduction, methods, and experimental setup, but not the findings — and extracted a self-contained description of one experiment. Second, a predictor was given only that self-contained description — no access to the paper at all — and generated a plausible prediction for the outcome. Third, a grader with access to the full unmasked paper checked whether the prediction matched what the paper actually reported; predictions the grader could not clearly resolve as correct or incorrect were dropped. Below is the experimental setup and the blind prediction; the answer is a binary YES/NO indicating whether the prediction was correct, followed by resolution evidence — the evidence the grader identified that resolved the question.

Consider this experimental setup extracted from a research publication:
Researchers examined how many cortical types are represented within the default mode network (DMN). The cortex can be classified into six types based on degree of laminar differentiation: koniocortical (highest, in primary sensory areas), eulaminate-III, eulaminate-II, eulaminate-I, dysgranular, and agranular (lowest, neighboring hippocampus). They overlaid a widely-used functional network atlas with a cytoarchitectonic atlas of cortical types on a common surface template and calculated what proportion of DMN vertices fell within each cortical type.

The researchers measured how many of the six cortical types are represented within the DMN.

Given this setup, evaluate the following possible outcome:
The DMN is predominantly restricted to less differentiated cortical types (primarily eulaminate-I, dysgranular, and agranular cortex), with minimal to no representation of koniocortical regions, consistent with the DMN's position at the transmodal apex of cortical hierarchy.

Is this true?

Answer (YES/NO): NO